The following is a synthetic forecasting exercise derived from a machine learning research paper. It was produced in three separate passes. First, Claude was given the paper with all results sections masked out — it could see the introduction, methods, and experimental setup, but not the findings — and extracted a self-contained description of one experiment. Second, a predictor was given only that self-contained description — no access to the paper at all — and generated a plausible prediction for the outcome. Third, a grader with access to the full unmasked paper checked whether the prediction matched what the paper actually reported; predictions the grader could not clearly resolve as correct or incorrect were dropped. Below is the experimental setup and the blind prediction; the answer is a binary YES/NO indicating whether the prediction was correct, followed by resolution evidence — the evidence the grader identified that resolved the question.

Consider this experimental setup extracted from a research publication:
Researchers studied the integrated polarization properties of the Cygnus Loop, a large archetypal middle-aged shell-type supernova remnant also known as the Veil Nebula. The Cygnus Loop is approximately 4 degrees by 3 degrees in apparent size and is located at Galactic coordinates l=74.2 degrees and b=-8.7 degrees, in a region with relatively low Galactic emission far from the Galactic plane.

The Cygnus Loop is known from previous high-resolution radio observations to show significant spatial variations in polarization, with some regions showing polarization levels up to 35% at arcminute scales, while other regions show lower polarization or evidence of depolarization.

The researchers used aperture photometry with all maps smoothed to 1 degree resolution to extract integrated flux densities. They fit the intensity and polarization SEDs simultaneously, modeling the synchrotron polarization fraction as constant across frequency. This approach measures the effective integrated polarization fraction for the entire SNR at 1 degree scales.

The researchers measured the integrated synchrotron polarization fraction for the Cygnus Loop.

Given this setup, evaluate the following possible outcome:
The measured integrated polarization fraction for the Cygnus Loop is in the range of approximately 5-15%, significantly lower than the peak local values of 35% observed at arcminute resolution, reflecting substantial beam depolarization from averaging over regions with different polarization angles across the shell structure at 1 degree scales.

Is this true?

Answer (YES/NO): YES